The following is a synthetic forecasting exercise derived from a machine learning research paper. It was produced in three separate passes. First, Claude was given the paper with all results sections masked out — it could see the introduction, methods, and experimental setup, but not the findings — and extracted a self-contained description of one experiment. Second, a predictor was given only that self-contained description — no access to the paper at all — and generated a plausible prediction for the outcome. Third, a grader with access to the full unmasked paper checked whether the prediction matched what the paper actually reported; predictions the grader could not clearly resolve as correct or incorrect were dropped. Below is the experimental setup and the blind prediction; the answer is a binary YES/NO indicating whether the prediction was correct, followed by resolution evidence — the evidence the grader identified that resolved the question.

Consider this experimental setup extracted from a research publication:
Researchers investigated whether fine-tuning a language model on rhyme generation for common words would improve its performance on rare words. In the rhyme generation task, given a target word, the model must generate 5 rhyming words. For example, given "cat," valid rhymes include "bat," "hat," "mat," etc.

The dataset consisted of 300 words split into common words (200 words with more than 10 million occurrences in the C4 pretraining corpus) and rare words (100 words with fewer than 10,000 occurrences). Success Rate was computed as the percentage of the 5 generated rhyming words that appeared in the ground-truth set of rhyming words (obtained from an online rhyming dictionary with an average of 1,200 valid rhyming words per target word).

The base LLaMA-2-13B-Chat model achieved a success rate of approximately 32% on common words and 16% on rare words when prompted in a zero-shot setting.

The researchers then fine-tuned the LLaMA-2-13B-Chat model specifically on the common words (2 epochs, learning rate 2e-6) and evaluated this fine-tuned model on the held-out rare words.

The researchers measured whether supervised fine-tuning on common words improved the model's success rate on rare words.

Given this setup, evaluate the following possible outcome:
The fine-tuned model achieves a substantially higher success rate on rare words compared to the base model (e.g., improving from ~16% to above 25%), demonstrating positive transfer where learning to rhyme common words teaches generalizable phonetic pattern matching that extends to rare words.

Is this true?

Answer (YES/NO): NO